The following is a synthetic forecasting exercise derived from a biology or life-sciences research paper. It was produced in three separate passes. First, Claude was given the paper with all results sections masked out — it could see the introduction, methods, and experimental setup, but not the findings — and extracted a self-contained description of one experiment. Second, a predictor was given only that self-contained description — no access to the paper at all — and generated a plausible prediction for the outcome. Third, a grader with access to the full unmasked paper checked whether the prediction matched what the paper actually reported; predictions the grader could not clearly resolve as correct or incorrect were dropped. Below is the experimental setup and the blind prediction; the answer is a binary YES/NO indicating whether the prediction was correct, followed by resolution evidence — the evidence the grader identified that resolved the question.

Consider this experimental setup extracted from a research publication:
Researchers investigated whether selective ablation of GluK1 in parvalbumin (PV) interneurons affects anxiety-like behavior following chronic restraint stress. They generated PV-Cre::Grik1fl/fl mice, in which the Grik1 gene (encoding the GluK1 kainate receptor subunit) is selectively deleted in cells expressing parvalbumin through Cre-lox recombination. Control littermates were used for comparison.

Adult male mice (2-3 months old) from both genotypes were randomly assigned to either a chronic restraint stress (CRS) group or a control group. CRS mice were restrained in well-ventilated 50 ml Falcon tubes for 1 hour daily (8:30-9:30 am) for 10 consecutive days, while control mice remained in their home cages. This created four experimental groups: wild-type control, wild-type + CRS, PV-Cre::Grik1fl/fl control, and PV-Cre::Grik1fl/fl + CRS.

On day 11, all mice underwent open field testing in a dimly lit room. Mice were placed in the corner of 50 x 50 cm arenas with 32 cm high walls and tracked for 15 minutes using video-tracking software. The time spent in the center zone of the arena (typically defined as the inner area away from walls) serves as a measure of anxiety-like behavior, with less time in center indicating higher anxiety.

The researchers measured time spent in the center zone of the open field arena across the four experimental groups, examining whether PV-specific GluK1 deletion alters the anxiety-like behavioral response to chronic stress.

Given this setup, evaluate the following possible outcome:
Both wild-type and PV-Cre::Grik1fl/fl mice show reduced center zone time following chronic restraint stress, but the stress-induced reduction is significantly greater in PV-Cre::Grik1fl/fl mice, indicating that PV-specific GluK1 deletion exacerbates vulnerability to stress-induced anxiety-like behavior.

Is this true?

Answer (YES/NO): NO